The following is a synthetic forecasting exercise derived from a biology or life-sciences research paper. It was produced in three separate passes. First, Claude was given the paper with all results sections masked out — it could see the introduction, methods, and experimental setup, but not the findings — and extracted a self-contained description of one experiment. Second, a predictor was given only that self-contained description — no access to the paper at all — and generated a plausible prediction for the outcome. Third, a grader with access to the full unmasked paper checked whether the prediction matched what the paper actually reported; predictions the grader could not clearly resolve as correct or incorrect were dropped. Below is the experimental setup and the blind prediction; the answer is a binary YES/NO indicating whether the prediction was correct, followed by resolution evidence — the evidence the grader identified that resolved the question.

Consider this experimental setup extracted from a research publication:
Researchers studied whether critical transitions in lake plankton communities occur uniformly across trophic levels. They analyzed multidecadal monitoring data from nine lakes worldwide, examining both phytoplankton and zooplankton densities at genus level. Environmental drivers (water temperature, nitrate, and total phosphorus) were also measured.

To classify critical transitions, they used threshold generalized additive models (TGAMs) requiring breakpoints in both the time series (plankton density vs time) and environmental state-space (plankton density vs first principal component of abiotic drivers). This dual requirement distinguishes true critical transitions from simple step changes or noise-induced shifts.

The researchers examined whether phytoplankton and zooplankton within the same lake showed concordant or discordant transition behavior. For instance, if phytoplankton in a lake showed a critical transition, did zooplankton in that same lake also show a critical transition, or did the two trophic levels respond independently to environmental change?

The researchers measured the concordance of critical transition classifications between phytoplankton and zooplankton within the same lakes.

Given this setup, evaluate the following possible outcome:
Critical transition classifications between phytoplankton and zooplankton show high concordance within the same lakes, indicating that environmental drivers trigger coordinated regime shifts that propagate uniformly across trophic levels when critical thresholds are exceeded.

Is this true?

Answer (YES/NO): NO